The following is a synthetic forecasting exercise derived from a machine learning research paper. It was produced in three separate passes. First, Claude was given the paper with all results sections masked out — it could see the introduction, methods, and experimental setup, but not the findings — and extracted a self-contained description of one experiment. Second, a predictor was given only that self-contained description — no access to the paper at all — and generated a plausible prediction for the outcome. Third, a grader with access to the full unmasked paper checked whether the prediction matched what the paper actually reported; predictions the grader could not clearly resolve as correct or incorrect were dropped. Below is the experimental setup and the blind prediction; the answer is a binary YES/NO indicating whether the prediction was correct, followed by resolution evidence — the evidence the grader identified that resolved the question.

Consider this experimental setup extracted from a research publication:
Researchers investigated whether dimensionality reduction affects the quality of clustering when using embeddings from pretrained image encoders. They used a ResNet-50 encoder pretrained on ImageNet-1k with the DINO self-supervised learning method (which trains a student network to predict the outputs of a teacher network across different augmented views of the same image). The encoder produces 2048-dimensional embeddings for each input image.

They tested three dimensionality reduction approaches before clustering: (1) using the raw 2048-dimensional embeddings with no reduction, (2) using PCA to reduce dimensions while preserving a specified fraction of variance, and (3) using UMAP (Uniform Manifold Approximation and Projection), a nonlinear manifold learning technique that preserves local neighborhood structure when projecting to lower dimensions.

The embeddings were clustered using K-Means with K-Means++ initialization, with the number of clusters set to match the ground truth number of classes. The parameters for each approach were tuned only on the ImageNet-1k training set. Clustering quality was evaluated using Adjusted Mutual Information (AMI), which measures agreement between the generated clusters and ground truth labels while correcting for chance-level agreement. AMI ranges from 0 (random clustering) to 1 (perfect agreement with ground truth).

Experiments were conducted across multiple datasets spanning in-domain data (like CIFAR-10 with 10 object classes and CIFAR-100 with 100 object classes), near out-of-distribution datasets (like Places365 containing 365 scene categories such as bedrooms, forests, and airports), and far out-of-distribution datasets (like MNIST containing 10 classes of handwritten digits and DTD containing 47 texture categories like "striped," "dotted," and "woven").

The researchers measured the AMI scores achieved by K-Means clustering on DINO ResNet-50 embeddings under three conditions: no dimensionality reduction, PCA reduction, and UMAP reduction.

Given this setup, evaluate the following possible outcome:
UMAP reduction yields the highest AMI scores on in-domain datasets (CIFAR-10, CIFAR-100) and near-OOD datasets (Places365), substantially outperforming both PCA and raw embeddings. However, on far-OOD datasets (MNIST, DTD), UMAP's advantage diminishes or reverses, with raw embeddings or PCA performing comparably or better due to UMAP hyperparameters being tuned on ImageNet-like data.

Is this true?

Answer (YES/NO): NO